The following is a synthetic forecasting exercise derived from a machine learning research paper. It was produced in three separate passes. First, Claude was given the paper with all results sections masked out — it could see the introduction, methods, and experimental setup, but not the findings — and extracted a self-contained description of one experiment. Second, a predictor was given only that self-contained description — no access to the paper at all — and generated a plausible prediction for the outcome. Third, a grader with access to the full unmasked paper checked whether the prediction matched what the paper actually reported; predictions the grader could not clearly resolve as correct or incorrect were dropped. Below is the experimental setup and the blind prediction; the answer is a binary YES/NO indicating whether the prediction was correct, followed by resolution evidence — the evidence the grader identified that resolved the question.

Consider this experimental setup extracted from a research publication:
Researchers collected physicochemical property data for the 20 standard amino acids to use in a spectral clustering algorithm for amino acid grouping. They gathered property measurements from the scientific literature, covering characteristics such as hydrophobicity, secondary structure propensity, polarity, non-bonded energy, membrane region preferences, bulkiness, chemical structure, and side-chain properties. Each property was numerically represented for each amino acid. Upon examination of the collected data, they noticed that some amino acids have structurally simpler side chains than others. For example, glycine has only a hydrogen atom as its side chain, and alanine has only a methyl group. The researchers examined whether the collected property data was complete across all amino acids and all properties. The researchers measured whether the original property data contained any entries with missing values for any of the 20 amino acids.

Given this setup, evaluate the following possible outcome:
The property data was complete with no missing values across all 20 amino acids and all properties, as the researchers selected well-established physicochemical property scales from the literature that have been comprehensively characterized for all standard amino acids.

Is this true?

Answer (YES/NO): NO